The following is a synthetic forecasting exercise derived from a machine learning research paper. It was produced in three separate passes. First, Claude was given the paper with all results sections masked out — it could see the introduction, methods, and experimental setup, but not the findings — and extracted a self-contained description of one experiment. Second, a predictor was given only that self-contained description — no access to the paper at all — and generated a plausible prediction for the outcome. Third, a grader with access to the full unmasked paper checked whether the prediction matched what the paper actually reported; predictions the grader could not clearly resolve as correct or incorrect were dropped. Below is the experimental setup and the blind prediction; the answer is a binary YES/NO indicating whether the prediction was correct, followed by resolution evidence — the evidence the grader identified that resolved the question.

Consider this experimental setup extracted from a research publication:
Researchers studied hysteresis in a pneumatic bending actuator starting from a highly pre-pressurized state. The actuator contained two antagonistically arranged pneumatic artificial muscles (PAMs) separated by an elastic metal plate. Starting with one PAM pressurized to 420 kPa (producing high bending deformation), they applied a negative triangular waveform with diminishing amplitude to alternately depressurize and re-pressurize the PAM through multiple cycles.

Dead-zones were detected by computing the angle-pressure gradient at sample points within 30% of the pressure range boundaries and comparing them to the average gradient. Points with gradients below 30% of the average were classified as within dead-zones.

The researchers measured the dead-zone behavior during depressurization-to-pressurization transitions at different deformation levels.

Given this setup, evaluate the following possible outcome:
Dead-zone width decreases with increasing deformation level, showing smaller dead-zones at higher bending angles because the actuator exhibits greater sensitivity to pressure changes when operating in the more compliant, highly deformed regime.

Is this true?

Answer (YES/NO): NO